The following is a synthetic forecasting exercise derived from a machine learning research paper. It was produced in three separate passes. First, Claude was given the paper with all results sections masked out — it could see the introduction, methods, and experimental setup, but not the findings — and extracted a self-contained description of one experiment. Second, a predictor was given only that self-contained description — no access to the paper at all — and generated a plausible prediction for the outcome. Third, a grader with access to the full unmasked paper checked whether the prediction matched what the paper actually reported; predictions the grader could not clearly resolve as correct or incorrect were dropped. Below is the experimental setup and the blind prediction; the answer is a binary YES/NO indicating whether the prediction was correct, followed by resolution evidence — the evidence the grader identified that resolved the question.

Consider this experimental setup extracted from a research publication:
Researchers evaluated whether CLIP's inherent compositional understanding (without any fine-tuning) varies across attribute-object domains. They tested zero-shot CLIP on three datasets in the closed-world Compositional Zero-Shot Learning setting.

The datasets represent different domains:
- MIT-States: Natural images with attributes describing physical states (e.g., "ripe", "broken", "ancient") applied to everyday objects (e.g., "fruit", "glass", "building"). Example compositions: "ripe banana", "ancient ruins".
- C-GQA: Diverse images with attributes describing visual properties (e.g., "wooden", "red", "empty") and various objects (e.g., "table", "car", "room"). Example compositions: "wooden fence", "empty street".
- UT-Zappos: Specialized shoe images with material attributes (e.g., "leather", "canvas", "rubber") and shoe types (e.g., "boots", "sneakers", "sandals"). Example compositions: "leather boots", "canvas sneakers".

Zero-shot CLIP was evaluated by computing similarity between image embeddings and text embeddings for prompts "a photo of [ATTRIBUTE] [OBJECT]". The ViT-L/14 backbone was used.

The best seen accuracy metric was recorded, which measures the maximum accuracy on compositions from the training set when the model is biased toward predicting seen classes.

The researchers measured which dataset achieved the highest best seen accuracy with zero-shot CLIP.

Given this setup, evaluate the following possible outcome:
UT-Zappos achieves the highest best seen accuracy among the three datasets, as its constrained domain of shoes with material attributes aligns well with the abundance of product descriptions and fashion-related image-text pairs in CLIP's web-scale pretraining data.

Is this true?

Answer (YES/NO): NO